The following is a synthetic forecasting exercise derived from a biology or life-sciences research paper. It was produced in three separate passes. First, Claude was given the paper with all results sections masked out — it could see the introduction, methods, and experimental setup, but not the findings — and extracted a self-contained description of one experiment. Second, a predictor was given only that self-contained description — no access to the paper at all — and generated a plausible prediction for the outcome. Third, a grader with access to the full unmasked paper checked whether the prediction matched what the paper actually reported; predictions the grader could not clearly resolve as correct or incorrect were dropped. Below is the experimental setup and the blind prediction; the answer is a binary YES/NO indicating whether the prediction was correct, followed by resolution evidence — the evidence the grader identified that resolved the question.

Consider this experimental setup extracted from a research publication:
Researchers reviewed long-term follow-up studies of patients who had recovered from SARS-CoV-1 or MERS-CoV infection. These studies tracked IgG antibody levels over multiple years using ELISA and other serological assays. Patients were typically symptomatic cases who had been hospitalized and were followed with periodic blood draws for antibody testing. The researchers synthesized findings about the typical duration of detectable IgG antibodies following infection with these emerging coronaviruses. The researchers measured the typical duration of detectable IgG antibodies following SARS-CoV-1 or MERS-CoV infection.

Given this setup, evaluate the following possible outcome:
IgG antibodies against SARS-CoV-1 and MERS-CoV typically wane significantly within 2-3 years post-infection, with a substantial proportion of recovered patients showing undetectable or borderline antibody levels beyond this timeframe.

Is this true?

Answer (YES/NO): NO